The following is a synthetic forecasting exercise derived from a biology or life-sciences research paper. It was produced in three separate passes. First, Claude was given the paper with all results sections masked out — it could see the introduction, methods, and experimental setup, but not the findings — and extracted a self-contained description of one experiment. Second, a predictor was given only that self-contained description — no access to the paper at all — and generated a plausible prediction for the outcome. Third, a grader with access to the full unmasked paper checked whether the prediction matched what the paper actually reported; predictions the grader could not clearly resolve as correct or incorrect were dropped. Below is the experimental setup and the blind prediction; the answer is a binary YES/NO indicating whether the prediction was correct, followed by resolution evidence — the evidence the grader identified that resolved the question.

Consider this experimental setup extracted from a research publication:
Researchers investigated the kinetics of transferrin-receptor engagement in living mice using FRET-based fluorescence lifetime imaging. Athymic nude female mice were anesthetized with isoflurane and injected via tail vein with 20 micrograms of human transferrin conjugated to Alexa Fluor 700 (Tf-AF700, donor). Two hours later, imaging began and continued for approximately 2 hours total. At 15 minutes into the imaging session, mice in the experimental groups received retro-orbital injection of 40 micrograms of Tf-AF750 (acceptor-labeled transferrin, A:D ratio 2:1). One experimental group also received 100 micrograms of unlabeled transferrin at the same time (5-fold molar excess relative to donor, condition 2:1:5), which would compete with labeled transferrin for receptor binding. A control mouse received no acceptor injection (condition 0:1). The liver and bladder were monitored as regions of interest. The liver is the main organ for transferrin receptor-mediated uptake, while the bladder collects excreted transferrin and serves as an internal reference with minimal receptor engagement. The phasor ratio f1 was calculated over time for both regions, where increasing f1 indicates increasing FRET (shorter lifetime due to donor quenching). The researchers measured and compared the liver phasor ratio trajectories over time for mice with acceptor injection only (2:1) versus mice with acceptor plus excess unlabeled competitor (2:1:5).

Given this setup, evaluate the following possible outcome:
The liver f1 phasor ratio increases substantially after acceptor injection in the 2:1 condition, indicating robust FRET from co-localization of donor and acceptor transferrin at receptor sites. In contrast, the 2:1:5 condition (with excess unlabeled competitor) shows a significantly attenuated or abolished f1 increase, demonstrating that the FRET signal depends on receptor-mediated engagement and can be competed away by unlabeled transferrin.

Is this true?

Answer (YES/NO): NO